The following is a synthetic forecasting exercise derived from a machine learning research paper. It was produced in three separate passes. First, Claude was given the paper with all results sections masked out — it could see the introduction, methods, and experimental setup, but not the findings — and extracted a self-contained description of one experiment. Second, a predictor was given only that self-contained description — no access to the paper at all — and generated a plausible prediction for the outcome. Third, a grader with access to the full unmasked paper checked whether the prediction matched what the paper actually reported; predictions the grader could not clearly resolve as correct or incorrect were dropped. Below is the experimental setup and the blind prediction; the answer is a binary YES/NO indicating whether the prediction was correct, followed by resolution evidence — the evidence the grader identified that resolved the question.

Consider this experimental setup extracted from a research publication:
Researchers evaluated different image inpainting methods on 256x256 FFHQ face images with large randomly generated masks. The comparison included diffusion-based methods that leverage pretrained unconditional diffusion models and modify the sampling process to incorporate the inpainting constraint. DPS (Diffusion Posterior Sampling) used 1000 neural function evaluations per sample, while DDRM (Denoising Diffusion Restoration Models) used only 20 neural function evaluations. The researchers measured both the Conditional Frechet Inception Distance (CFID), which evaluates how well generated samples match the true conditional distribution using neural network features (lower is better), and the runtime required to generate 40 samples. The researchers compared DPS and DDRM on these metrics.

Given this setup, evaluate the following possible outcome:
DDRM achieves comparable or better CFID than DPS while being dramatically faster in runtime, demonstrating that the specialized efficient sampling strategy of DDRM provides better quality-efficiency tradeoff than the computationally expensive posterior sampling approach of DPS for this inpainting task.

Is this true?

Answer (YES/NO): NO